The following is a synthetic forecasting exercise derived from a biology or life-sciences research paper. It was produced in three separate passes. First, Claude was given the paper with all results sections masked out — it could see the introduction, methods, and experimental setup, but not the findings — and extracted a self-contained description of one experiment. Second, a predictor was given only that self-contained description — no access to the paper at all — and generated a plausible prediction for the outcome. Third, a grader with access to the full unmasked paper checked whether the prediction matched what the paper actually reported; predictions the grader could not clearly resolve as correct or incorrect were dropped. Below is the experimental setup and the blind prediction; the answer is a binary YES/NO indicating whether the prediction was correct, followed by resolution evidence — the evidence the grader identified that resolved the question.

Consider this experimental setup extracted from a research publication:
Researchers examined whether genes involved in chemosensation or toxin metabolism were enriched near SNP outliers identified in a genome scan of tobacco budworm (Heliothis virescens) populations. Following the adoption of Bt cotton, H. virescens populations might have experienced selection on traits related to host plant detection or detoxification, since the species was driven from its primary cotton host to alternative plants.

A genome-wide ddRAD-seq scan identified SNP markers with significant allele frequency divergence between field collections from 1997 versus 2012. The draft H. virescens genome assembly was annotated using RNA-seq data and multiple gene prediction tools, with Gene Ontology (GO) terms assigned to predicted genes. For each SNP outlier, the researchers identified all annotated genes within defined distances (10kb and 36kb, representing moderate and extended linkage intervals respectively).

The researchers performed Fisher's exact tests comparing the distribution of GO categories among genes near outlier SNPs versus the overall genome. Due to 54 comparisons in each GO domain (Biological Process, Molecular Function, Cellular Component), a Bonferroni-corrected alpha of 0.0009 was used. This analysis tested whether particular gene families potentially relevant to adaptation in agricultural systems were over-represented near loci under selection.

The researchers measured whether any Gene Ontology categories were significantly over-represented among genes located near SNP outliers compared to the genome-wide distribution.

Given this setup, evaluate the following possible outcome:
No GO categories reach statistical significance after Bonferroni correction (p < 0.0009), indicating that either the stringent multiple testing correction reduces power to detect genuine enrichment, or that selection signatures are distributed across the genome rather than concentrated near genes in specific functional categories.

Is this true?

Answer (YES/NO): YES